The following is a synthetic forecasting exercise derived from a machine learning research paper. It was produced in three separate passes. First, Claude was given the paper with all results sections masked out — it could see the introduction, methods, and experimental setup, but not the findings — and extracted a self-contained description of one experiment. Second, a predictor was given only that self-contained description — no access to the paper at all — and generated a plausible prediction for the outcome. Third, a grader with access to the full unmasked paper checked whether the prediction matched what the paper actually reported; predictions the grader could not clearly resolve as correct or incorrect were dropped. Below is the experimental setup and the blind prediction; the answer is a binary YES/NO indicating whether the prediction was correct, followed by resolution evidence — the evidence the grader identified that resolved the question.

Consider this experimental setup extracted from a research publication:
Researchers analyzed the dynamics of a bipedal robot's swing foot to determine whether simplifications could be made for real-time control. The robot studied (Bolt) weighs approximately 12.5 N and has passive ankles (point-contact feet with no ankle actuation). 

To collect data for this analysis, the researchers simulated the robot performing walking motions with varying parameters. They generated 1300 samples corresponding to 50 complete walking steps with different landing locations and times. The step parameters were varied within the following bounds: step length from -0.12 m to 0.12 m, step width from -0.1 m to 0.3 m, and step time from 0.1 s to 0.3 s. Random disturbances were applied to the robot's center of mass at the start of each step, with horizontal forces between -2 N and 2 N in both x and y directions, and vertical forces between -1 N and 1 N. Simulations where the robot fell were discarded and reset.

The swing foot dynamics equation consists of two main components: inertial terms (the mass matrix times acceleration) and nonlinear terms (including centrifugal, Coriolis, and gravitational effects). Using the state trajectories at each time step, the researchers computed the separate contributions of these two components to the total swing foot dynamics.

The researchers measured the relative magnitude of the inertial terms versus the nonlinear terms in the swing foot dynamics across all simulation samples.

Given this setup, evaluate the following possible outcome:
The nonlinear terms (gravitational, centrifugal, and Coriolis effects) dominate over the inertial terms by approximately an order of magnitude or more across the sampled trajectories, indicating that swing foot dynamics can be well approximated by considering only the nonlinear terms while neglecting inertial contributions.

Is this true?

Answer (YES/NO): NO